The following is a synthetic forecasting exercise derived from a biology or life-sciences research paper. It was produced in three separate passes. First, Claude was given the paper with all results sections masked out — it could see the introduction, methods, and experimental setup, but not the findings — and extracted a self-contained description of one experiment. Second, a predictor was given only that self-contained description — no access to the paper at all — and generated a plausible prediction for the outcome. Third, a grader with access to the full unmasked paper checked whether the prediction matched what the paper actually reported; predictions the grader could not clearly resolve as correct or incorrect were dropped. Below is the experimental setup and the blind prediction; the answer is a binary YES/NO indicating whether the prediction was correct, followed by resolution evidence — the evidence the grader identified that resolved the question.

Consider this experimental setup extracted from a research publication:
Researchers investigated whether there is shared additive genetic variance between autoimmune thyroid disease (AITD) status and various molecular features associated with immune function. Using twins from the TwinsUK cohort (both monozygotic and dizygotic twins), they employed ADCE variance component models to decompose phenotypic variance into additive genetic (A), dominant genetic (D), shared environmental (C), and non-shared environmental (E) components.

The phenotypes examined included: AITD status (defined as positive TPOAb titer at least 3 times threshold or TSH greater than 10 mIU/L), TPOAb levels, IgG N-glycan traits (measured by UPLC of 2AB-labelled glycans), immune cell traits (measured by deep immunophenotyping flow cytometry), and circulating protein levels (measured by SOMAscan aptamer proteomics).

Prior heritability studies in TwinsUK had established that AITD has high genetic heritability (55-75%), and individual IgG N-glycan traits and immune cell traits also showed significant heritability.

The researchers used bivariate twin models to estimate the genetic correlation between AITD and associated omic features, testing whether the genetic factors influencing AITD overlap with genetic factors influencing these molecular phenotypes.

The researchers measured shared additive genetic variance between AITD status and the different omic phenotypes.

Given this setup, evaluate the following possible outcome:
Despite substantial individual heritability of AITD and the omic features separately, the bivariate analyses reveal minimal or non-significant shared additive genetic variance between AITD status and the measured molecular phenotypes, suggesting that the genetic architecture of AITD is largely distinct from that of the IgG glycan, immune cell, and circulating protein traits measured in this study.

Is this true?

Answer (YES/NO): YES